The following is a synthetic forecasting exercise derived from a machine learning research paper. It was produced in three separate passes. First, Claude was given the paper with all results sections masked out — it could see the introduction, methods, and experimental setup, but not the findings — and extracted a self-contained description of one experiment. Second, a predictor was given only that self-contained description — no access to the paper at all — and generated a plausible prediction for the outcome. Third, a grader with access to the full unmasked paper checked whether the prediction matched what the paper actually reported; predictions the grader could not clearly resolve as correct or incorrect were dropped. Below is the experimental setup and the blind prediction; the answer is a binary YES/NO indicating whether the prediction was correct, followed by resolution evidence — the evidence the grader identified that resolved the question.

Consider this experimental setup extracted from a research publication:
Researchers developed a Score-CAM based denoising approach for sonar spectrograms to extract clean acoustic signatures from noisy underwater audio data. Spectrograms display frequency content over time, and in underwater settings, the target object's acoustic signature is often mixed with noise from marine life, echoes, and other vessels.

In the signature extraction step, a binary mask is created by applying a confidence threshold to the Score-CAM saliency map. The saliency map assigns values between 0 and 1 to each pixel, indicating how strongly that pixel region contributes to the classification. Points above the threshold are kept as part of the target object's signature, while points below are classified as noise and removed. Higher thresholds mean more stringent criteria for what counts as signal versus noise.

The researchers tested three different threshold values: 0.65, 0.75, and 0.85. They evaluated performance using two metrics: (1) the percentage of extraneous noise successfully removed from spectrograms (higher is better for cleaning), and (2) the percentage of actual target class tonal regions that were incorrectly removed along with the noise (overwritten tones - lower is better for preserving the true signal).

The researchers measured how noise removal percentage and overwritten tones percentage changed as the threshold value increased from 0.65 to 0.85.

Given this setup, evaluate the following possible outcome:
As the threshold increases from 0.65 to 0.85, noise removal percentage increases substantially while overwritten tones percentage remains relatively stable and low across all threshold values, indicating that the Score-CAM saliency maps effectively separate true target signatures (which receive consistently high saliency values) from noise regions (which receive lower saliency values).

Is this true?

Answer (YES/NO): NO